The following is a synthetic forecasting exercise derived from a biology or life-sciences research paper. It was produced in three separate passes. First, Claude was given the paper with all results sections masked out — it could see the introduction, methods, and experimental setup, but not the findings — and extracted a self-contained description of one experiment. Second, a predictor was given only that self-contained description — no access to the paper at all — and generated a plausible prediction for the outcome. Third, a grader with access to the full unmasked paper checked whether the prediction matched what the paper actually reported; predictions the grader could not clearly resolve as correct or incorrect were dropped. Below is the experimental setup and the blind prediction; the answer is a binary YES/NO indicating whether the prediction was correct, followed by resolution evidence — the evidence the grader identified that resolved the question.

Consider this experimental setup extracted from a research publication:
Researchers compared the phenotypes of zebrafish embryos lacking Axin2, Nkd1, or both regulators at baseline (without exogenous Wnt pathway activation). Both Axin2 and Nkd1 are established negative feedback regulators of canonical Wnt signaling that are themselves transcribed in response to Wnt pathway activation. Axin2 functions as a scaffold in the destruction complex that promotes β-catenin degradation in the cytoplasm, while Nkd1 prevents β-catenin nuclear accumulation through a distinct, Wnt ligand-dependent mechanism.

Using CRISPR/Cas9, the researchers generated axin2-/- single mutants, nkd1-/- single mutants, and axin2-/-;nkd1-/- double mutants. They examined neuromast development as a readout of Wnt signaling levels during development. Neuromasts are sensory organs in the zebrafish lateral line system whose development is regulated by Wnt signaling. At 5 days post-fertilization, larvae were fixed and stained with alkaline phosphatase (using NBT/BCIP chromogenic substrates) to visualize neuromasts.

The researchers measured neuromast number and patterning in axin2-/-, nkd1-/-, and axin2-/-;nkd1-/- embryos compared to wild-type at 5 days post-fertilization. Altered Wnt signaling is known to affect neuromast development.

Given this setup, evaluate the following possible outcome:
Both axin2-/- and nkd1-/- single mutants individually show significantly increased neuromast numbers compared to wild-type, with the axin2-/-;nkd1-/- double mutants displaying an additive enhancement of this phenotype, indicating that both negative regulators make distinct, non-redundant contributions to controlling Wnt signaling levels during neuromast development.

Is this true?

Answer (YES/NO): NO